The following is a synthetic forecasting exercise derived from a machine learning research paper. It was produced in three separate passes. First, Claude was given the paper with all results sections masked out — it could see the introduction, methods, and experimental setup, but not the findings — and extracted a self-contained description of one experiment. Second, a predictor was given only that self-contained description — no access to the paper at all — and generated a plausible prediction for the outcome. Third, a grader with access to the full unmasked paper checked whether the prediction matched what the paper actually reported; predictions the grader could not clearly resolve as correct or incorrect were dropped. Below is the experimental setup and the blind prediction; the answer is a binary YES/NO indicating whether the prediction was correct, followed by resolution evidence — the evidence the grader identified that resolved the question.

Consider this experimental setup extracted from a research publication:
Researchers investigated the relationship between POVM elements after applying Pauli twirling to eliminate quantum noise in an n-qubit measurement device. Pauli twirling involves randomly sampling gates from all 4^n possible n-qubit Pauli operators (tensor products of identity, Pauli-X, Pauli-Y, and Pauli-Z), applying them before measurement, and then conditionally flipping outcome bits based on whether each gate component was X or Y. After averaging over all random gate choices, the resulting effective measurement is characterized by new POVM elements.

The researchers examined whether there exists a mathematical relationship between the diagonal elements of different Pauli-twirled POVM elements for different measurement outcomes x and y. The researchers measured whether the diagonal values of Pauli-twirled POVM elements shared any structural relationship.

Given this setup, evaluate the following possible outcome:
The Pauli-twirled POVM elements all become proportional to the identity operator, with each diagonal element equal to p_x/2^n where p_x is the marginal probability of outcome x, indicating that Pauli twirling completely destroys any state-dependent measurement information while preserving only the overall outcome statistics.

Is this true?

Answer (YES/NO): NO